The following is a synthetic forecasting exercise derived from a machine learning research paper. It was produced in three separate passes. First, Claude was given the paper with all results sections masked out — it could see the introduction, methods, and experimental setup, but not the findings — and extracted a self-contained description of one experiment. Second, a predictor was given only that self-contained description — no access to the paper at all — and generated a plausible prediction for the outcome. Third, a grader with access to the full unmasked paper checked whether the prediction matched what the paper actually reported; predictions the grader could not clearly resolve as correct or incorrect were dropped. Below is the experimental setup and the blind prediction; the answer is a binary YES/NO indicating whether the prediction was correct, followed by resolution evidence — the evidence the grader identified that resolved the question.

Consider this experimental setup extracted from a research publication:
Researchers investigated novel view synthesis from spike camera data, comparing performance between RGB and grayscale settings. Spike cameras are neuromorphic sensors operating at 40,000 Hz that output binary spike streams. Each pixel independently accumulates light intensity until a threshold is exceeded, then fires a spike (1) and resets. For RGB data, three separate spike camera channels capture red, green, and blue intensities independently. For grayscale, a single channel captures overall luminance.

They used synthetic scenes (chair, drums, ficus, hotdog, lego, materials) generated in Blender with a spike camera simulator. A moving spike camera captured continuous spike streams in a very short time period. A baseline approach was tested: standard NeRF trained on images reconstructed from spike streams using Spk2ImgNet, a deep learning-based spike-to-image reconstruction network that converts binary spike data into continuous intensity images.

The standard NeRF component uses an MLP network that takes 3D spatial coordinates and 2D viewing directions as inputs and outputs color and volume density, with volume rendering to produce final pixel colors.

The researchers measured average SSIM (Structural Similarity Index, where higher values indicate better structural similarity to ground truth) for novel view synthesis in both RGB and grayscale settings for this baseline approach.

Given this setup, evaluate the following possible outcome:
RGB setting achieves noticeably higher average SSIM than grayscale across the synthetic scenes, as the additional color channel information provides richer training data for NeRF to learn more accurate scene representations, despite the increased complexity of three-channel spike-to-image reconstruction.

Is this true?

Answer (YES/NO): YES